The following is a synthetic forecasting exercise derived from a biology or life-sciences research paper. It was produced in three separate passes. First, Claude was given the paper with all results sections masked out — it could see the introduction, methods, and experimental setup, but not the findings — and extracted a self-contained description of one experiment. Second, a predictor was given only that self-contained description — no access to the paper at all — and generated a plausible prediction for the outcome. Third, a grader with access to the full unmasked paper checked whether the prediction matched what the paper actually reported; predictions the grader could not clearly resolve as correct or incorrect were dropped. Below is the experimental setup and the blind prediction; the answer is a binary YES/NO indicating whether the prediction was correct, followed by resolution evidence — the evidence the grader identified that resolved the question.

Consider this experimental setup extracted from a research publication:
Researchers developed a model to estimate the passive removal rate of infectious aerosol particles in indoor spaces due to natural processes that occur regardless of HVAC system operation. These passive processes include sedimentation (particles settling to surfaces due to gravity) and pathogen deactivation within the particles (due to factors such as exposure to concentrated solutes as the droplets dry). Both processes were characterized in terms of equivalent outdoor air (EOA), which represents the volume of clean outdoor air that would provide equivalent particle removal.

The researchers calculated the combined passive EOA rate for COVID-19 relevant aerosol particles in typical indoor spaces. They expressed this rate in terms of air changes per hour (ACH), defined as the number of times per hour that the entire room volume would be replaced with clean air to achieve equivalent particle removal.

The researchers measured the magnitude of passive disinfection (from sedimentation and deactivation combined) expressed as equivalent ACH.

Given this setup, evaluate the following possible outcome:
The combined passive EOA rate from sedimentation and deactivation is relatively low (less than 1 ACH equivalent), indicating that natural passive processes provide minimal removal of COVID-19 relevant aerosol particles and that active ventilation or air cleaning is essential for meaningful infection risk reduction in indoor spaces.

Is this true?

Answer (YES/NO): NO